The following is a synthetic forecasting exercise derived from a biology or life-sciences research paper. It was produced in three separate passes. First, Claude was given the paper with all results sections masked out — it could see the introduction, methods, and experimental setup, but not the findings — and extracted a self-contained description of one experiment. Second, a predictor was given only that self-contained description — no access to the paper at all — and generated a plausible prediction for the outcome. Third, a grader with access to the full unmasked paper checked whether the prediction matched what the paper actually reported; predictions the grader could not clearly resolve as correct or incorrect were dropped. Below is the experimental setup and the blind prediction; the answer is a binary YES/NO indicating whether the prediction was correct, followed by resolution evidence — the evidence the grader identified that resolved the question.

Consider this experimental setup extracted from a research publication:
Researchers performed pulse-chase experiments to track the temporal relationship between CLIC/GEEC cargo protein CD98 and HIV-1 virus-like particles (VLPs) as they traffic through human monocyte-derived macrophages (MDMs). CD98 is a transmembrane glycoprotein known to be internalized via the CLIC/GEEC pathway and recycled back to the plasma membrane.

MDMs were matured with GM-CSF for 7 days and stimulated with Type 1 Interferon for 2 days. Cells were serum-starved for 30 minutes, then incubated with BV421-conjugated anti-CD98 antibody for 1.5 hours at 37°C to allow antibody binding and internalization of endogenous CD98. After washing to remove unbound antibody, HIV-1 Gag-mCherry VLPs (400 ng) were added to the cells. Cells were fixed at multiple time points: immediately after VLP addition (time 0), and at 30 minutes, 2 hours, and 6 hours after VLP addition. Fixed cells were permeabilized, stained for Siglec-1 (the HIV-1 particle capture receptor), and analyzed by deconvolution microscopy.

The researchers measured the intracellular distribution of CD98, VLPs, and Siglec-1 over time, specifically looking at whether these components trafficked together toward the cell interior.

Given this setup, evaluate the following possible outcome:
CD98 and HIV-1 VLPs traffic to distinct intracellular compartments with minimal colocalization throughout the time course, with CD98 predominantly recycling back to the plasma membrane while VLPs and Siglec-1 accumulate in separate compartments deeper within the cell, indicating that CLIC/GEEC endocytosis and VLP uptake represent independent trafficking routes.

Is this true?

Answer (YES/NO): NO